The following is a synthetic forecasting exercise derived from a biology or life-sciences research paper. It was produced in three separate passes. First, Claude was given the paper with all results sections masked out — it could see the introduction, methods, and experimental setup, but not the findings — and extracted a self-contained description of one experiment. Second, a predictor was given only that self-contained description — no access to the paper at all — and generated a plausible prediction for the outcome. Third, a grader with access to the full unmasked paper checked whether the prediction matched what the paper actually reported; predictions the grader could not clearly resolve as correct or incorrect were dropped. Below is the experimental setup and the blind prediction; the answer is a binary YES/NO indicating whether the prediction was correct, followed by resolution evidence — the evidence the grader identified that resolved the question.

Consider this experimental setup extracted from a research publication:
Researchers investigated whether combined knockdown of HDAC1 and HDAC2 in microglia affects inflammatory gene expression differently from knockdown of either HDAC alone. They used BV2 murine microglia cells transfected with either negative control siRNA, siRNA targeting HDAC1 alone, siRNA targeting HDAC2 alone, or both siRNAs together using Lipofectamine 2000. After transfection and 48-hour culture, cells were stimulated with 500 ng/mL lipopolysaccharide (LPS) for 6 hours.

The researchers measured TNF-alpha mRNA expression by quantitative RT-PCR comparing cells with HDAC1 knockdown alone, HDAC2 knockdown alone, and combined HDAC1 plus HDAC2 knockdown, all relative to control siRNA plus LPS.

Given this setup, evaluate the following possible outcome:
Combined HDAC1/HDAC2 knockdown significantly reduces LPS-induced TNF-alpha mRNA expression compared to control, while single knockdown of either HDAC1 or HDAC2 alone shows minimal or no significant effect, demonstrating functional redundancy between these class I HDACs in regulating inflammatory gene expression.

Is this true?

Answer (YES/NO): NO